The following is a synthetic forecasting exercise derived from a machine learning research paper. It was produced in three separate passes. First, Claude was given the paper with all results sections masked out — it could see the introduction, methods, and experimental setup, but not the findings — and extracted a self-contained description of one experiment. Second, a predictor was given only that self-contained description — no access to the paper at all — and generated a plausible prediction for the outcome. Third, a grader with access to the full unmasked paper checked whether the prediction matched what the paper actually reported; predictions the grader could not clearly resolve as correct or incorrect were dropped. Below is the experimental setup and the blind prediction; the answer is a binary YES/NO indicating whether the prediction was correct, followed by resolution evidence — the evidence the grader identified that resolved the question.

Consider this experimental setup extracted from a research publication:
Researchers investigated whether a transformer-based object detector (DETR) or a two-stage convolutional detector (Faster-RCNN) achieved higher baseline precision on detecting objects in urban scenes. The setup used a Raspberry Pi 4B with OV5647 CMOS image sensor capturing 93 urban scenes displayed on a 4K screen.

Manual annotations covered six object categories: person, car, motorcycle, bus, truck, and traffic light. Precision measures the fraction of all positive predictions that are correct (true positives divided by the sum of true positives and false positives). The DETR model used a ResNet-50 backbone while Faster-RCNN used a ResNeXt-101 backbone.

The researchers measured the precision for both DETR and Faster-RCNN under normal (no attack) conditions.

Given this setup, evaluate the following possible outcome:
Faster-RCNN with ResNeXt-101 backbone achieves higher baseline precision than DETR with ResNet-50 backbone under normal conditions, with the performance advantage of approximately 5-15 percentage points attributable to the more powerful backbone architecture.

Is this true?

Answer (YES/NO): NO